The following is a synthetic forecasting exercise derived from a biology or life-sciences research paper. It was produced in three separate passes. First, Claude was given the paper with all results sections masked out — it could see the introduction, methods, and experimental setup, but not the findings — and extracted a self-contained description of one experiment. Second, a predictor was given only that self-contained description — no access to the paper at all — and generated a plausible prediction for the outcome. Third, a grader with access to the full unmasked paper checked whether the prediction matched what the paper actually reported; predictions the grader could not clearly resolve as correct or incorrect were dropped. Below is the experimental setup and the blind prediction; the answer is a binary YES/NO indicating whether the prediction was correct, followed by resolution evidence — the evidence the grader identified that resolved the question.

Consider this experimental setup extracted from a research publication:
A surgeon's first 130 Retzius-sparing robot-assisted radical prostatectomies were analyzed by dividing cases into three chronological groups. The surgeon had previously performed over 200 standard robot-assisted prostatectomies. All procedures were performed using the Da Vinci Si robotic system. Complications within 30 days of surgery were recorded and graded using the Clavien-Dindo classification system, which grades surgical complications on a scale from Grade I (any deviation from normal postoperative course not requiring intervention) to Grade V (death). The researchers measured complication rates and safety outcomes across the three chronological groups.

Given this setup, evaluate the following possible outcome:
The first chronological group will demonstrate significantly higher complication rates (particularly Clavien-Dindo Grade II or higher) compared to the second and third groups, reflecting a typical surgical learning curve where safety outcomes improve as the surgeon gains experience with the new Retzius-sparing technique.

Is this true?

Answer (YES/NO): NO